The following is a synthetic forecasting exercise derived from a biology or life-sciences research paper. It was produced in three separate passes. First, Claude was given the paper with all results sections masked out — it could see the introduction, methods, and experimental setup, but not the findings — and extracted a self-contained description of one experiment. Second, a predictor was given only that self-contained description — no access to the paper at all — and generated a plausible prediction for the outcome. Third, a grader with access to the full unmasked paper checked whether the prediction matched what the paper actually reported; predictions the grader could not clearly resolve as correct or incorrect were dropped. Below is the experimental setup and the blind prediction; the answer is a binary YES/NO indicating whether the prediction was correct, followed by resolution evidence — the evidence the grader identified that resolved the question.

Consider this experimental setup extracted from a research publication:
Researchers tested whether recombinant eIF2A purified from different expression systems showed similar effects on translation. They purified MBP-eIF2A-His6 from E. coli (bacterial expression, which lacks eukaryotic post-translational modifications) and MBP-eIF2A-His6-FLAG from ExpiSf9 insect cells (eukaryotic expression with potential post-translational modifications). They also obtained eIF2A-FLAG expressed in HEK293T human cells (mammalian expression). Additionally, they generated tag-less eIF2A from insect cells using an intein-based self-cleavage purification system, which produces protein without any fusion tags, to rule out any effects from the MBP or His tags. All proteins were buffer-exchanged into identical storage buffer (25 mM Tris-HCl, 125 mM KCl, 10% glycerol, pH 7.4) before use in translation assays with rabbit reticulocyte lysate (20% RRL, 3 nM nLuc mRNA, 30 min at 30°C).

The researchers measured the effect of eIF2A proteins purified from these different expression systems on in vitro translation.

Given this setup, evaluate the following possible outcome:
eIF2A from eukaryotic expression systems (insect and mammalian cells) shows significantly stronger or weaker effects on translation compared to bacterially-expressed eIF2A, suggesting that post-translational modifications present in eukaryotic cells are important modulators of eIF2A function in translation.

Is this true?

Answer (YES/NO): NO